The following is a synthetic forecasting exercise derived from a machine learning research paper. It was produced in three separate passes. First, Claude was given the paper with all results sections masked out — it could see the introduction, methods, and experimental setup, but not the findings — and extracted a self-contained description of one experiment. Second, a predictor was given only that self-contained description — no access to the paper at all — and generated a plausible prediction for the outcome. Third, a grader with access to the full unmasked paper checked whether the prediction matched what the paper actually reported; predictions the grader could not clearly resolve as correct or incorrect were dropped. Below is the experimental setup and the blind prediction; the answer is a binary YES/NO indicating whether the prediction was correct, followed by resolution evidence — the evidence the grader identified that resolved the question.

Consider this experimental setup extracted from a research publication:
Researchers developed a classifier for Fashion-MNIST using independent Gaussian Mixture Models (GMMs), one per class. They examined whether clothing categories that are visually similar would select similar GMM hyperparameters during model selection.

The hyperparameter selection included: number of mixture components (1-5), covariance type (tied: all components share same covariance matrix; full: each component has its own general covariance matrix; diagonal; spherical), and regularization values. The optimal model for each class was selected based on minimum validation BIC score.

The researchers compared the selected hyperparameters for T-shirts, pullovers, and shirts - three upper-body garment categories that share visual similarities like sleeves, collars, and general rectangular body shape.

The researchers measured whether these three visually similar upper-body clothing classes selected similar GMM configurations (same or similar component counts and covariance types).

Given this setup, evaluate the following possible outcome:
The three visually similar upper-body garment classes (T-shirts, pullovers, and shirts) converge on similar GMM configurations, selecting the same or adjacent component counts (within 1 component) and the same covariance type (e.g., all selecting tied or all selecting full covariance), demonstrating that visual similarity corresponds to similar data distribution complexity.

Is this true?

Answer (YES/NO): NO